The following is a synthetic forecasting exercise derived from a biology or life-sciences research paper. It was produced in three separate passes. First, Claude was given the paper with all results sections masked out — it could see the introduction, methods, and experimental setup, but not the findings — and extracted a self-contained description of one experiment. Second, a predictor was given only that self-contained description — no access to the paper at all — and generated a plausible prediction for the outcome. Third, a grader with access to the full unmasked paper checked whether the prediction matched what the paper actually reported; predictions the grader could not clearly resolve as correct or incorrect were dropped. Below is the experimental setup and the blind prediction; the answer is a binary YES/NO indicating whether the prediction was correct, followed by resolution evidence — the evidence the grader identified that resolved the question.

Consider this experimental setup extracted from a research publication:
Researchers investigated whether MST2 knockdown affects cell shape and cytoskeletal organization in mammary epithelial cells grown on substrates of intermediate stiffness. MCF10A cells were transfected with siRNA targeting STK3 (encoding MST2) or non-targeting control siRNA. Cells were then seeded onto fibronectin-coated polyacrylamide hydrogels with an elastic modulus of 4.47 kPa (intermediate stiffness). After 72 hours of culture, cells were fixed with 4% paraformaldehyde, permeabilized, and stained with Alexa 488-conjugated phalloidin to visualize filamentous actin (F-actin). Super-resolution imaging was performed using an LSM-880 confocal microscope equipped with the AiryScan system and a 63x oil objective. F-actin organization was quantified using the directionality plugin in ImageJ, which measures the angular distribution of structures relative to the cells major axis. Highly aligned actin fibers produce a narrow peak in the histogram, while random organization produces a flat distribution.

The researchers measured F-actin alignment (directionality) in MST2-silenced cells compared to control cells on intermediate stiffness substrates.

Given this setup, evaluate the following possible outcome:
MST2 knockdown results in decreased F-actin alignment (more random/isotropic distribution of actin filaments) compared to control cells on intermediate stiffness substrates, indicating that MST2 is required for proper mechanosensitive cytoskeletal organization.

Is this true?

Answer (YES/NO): NO